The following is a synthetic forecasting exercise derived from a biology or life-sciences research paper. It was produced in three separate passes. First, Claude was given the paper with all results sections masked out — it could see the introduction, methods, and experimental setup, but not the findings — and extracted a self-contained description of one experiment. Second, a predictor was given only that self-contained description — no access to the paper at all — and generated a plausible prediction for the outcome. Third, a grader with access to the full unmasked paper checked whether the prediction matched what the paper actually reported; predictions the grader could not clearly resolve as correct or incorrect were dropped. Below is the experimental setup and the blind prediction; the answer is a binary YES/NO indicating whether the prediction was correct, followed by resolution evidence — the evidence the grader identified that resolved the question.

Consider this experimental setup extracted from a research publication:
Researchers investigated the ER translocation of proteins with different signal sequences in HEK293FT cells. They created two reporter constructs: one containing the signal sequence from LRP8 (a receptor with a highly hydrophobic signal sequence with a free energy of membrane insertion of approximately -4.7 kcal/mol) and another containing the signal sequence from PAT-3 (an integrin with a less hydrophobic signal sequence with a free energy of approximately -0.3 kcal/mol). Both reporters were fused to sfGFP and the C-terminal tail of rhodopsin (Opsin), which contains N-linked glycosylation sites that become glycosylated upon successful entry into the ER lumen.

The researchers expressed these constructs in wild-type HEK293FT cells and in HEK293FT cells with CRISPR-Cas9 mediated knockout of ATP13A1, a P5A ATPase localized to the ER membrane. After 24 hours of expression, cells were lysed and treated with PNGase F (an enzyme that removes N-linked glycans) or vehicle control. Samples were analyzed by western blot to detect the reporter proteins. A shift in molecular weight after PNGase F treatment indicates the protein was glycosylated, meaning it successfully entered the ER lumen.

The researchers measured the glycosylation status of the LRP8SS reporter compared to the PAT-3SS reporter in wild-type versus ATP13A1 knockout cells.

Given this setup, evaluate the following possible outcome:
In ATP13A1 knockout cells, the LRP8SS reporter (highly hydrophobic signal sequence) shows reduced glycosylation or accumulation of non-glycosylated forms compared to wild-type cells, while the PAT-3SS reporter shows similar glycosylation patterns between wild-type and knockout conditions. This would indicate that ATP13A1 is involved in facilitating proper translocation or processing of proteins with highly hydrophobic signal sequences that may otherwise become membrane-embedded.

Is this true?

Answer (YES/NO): YES